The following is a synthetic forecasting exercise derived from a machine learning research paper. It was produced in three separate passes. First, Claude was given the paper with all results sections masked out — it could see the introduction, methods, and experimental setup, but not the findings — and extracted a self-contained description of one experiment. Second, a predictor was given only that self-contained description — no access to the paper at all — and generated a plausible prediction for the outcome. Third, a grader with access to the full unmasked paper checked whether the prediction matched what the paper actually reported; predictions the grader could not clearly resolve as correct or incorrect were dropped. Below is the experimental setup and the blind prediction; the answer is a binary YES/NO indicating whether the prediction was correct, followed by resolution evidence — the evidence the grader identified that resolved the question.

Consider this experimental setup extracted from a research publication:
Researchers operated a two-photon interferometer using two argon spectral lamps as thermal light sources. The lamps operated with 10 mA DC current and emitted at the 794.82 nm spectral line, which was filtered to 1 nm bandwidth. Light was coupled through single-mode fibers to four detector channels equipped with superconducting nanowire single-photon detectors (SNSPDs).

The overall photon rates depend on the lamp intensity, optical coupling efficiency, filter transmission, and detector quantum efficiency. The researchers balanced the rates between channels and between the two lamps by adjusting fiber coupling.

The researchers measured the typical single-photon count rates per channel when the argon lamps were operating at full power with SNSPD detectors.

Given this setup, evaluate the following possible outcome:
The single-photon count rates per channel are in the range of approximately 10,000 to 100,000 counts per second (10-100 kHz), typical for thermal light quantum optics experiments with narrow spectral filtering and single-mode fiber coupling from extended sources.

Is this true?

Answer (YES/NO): NO